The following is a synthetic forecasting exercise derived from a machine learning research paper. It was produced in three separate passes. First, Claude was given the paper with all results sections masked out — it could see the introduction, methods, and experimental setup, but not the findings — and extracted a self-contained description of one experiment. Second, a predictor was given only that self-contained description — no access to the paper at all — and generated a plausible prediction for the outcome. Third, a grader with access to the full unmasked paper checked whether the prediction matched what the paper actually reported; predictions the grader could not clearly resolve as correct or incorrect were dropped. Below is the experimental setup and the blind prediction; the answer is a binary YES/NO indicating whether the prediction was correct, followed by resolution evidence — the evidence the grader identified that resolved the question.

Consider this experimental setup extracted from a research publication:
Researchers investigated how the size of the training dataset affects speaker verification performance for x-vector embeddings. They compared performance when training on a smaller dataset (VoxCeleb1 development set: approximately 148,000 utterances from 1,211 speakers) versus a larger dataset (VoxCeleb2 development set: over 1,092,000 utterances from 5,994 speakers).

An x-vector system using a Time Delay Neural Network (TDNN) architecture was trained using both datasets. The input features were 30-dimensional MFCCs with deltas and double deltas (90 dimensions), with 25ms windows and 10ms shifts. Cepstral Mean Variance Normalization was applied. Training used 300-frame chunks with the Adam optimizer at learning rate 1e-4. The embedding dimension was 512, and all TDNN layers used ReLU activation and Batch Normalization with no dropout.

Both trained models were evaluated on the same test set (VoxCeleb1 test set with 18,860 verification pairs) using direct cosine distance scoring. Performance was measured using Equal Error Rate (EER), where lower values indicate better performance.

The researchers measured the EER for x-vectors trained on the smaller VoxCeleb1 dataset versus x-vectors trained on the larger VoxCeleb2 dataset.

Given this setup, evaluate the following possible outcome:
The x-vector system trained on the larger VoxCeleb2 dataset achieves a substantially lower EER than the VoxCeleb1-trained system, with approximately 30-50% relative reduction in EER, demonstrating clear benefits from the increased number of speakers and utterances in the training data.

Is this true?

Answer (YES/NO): NO